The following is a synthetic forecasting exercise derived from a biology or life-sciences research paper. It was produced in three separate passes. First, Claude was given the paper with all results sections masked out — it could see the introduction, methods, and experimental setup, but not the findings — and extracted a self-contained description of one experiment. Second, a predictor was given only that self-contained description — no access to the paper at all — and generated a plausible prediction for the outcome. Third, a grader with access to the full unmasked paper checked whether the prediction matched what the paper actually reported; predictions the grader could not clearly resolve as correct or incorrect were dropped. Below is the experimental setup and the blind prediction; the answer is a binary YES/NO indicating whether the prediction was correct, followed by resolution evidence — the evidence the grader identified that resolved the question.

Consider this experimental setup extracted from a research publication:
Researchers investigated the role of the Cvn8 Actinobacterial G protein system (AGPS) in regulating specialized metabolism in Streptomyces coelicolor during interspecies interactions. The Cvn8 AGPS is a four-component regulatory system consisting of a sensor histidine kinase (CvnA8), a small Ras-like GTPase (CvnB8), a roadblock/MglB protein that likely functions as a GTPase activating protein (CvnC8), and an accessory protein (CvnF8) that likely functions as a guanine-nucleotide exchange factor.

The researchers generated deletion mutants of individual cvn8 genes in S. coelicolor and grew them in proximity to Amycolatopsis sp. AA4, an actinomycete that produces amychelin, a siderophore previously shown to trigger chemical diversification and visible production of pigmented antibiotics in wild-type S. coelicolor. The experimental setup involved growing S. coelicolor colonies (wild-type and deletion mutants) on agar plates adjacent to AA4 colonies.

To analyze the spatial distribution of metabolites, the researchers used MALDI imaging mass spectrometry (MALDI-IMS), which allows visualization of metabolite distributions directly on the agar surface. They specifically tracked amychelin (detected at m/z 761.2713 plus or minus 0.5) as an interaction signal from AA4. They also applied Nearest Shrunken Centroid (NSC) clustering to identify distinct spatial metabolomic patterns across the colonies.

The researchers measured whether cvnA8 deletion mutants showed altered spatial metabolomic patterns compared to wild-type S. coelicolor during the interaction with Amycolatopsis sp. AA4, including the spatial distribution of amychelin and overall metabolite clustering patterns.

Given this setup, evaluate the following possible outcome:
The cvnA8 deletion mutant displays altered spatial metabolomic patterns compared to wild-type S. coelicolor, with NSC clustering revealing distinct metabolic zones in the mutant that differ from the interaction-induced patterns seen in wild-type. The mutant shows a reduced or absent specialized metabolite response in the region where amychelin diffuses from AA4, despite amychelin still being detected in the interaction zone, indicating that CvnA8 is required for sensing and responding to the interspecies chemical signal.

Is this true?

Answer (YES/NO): YES